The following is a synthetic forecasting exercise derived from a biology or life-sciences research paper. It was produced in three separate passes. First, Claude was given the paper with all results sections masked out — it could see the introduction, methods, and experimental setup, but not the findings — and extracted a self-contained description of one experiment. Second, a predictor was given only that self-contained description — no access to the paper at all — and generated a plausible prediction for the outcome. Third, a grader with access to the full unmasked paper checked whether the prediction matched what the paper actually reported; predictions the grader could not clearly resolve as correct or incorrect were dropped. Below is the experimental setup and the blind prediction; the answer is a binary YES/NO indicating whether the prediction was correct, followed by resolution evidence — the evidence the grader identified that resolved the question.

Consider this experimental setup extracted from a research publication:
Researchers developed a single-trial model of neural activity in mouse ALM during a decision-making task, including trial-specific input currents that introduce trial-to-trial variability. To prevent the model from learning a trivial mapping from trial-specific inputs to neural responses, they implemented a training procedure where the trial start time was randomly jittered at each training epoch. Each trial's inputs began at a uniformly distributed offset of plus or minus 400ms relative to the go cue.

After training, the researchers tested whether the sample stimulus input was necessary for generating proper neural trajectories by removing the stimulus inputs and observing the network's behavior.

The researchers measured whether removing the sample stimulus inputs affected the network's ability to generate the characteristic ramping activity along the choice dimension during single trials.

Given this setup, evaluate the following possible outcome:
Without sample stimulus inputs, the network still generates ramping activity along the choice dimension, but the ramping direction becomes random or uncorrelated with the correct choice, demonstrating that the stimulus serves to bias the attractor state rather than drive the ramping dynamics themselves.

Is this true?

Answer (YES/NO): NO